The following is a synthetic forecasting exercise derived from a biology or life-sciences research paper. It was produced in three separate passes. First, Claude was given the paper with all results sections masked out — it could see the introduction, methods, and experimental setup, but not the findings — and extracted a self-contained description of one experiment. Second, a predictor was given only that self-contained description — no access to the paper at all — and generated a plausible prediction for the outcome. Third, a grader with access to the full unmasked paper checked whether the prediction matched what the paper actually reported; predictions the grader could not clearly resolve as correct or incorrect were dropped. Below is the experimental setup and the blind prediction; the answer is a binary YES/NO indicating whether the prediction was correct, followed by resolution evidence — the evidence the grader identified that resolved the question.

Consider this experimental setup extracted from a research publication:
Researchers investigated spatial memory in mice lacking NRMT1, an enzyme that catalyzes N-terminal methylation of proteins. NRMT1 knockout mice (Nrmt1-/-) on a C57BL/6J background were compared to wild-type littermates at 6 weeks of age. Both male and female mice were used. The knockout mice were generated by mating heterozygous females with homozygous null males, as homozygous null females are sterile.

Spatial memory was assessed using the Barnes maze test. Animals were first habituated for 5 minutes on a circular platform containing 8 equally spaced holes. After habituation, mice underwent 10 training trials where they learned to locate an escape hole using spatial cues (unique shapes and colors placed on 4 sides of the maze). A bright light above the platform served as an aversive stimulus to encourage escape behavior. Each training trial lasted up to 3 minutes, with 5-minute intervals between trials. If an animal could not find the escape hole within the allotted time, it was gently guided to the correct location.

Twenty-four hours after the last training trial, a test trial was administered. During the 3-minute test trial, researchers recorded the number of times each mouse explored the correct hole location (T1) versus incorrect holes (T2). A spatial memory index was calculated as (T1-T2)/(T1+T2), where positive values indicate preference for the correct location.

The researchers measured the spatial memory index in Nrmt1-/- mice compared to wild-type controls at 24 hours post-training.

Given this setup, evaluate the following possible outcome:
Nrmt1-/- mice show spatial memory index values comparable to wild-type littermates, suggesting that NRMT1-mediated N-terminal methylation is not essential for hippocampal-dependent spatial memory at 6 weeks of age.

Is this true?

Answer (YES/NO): NO